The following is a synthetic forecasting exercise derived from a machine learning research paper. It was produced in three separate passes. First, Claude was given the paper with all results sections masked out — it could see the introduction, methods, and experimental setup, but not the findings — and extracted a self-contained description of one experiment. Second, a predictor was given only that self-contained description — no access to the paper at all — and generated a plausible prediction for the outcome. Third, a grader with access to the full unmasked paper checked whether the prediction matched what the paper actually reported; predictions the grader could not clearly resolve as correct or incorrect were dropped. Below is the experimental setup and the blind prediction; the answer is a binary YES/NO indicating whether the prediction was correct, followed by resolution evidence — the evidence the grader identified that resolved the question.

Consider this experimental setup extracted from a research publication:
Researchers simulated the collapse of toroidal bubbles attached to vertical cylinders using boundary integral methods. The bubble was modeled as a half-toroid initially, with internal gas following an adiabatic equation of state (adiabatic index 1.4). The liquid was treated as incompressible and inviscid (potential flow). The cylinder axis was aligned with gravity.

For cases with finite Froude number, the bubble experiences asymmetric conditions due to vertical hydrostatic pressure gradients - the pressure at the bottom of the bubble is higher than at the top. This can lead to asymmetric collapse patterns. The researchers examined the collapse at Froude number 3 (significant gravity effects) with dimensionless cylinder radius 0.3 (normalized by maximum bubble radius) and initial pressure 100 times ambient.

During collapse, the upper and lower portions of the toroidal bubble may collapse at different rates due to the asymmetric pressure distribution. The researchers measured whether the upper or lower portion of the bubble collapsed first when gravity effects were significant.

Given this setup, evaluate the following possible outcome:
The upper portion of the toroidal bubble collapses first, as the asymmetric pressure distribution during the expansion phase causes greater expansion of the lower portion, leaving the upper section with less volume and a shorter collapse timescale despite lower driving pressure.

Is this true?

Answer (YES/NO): NO